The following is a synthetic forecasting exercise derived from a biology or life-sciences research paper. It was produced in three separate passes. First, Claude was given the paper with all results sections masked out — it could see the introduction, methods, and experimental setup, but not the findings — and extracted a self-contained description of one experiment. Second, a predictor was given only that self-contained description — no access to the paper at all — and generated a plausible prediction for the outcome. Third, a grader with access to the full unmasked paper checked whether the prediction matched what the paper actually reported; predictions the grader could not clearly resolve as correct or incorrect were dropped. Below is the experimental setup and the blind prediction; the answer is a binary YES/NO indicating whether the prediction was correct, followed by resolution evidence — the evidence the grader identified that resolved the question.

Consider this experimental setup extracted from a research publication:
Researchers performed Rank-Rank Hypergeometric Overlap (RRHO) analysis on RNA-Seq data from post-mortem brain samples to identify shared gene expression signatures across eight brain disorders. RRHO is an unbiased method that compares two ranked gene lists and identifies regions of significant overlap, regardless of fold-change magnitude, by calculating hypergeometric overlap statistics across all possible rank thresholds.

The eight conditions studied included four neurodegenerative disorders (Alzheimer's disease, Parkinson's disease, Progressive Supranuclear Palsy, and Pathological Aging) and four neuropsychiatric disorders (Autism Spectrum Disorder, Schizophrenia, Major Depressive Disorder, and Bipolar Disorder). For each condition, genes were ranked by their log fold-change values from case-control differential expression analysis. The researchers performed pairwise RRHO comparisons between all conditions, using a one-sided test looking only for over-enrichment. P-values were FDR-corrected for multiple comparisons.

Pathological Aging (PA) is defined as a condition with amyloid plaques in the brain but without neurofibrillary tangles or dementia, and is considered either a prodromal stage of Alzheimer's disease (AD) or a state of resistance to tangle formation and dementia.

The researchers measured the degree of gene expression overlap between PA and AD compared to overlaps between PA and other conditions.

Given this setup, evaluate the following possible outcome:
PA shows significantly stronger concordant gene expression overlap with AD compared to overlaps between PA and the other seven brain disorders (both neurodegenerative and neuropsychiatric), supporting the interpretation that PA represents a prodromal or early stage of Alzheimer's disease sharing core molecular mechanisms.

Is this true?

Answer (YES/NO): NO